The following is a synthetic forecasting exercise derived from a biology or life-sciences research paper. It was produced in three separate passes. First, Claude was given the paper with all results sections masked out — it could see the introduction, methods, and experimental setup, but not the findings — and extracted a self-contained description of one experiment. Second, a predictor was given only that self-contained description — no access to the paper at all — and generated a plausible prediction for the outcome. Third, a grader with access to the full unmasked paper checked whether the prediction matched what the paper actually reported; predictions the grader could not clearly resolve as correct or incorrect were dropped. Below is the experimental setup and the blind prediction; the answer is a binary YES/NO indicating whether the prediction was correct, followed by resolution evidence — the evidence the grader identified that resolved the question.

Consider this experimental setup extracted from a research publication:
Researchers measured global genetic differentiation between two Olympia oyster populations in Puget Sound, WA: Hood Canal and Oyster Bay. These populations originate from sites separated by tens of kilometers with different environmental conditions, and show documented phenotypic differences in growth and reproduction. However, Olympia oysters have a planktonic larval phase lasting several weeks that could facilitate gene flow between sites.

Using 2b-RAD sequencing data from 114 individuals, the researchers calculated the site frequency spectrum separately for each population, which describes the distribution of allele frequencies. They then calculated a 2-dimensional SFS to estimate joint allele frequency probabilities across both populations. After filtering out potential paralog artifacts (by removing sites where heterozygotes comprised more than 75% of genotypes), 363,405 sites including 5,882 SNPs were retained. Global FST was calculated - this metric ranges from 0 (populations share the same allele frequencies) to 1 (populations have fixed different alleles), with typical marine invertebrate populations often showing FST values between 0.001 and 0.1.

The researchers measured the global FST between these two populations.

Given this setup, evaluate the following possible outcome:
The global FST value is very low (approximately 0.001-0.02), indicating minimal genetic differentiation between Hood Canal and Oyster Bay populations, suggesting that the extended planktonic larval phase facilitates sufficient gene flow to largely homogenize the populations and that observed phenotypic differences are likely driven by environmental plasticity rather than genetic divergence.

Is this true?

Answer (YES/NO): NO